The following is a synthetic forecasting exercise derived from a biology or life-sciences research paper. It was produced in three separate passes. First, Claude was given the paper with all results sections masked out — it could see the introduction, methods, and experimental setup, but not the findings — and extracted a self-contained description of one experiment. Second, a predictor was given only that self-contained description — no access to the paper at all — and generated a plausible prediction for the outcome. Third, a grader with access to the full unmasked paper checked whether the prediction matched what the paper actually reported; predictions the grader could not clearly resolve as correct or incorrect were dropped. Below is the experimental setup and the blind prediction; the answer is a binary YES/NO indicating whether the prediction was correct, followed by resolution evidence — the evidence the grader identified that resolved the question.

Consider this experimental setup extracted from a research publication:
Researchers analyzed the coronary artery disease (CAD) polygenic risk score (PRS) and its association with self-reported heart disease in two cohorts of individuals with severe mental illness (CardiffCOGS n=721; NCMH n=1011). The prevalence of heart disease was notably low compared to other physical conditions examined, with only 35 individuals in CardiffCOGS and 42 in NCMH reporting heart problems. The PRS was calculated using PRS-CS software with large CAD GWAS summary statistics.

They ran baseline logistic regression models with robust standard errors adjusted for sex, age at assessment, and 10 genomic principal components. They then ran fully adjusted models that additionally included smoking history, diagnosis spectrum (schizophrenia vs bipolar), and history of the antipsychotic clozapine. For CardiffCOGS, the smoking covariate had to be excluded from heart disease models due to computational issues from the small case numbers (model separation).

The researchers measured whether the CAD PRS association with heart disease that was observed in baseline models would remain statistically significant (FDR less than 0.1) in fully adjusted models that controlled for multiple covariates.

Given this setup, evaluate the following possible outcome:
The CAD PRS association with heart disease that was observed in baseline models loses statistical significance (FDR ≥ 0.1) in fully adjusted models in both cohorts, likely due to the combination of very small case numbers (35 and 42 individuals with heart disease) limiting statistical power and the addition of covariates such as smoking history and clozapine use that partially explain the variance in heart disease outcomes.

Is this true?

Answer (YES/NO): YES